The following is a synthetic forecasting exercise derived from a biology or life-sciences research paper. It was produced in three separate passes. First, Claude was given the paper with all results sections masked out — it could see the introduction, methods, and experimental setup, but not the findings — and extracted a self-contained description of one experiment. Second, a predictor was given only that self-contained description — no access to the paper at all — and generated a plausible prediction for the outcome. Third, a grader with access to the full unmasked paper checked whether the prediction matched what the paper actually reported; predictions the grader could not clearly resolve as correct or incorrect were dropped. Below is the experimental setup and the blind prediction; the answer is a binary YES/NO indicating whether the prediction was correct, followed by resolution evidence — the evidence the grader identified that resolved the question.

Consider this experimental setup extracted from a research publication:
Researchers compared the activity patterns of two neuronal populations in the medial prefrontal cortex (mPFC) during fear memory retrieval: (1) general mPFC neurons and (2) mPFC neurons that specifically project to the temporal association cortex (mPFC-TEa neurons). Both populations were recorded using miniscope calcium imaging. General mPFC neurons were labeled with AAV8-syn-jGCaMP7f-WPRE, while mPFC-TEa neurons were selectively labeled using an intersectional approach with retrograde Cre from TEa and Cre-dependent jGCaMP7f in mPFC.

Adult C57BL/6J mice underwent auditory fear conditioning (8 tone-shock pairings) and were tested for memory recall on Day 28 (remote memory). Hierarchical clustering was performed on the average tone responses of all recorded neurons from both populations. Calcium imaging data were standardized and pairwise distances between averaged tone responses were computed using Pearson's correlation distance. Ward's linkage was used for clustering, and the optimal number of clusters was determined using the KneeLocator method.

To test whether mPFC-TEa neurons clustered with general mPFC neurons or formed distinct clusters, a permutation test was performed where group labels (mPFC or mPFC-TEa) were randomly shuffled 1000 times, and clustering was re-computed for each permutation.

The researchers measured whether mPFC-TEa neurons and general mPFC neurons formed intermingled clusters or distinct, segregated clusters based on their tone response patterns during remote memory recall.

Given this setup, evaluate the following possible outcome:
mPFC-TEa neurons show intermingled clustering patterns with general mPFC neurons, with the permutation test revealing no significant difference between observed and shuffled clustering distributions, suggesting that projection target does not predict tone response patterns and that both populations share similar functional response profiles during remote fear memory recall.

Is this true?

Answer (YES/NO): NO